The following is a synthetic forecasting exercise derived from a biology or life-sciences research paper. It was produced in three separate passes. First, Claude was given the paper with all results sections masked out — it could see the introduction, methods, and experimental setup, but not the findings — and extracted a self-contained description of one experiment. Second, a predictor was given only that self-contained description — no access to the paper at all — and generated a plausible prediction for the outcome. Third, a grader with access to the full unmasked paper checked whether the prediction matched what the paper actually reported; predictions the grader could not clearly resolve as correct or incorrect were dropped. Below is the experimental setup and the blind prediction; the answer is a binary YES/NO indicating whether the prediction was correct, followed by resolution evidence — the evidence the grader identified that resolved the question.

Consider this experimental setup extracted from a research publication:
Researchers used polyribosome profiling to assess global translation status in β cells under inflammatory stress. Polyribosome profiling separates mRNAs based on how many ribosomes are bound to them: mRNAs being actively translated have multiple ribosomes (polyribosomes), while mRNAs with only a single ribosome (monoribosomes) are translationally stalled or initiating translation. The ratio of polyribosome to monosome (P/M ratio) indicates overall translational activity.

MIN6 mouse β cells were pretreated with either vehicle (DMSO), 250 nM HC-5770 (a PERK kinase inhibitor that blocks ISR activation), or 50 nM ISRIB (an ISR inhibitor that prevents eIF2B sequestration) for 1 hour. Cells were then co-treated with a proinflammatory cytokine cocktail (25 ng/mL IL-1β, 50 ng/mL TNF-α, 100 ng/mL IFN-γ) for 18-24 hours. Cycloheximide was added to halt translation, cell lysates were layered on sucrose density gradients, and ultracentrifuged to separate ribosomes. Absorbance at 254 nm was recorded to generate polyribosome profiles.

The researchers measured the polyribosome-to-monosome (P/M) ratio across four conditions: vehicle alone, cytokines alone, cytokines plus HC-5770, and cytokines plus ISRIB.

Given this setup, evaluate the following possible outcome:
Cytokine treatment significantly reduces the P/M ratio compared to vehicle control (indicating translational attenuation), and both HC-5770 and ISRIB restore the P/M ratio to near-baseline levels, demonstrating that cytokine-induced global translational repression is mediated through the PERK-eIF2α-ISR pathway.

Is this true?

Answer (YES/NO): NO